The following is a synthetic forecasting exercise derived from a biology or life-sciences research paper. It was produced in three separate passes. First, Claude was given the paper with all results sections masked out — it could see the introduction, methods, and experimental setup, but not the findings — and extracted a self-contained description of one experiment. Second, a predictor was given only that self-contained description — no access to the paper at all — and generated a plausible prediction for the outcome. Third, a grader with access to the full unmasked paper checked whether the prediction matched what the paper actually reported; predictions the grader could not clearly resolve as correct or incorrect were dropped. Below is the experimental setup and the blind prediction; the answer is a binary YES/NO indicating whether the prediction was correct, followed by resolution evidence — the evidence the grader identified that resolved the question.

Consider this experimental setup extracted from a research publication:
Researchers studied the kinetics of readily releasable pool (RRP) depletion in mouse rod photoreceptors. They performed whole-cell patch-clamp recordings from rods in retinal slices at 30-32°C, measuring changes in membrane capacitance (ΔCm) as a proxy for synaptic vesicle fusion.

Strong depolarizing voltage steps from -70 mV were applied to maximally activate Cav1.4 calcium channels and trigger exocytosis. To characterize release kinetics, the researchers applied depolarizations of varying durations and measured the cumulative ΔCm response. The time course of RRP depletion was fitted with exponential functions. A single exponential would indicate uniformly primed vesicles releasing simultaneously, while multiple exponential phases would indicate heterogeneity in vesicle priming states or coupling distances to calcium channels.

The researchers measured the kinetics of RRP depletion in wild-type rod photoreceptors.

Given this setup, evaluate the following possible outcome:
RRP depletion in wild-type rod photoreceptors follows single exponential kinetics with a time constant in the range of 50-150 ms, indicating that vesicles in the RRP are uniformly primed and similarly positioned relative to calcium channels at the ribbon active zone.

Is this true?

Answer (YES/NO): NO